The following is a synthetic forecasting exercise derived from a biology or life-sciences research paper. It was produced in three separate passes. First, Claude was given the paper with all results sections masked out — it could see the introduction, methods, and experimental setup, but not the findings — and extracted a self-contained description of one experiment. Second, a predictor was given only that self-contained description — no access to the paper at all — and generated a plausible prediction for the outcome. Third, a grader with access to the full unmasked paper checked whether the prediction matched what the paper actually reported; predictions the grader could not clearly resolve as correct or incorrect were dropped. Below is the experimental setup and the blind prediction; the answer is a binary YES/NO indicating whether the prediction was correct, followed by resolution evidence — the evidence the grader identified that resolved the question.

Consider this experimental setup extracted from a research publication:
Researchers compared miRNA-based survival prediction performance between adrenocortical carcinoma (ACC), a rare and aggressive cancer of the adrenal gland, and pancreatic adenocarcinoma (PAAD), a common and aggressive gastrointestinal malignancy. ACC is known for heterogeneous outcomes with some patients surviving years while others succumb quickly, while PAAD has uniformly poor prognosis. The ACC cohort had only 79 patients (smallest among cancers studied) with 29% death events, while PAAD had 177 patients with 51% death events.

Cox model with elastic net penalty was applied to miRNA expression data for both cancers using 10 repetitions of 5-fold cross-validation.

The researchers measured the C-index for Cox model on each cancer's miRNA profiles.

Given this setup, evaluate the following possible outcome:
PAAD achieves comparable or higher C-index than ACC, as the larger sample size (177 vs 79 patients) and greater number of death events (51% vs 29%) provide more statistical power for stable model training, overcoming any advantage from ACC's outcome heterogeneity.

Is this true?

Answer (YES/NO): NO